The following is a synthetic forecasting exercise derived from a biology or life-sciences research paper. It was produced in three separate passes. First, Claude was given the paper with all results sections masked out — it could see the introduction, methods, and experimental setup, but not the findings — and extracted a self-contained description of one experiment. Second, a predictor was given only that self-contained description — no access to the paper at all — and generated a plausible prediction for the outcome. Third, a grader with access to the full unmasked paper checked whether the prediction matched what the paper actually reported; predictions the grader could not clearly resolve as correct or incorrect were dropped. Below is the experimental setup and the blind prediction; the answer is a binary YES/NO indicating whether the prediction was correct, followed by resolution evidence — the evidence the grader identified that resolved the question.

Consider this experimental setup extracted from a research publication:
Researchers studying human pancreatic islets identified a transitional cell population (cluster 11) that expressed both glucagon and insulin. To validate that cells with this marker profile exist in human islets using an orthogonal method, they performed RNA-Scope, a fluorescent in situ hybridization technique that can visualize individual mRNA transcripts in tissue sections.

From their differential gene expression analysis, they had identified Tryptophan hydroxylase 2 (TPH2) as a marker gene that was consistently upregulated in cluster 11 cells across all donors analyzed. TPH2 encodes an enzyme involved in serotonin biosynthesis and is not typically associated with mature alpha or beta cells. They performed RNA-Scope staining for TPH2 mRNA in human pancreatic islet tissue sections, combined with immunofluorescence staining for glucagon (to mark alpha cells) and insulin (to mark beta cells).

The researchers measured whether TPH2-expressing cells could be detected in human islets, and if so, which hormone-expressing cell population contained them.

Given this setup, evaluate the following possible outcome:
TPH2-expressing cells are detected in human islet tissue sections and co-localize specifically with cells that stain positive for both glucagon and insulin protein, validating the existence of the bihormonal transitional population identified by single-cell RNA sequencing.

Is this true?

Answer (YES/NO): NO